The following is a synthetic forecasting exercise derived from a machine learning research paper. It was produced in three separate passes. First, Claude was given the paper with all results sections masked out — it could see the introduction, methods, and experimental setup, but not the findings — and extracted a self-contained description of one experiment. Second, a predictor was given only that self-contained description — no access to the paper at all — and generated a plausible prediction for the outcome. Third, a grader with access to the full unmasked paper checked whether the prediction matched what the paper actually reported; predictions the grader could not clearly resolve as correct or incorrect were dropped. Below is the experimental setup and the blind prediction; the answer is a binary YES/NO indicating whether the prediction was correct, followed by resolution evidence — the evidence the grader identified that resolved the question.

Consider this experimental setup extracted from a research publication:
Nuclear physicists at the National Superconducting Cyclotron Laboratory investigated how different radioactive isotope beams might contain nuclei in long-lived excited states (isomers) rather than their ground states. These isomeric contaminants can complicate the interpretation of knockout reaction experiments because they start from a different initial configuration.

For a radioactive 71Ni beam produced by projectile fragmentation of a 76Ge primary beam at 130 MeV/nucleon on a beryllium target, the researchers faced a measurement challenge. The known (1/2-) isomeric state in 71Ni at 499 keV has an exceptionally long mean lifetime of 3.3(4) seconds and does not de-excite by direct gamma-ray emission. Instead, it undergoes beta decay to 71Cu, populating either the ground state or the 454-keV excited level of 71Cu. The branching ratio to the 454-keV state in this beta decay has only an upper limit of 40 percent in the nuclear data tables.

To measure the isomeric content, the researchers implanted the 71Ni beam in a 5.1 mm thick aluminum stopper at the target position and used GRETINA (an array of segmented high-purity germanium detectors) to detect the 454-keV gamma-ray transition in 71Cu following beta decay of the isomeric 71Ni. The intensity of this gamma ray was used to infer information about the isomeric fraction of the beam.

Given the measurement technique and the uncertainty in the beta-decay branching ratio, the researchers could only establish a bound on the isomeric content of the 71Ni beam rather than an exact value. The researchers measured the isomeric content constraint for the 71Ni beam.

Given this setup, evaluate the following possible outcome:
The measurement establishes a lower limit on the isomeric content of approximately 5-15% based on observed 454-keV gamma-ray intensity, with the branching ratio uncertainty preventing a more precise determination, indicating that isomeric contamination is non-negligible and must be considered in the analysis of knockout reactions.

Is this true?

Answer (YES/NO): YES